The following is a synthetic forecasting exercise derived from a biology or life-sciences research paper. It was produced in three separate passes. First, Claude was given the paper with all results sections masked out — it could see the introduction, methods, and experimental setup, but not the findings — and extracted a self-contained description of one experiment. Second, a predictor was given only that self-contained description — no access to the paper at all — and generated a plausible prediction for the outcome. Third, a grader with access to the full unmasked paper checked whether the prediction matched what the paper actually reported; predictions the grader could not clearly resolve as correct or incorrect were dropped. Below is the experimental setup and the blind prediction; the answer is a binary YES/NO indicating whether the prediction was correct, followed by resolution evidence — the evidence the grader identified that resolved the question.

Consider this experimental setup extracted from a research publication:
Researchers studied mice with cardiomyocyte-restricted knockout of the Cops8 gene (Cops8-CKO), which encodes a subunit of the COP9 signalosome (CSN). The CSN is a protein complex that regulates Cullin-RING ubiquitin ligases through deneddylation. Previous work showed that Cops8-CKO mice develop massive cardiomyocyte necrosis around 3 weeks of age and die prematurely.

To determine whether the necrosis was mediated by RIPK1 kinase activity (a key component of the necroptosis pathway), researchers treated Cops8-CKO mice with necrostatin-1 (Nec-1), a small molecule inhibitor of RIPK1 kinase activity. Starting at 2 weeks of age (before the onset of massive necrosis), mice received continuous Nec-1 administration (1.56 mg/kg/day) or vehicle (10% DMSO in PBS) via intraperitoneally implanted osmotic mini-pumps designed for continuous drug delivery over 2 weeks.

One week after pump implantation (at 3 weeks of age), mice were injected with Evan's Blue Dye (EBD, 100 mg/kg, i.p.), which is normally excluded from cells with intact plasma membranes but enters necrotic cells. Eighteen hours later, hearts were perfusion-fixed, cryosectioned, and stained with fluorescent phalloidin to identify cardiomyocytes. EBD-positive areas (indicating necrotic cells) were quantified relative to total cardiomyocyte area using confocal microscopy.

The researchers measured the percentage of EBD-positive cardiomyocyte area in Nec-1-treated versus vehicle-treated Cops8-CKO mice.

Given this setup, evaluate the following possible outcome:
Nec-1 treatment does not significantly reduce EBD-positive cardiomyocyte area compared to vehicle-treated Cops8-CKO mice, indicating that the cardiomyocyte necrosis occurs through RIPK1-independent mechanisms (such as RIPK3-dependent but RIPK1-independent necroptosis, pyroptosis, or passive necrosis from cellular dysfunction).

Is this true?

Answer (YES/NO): NO